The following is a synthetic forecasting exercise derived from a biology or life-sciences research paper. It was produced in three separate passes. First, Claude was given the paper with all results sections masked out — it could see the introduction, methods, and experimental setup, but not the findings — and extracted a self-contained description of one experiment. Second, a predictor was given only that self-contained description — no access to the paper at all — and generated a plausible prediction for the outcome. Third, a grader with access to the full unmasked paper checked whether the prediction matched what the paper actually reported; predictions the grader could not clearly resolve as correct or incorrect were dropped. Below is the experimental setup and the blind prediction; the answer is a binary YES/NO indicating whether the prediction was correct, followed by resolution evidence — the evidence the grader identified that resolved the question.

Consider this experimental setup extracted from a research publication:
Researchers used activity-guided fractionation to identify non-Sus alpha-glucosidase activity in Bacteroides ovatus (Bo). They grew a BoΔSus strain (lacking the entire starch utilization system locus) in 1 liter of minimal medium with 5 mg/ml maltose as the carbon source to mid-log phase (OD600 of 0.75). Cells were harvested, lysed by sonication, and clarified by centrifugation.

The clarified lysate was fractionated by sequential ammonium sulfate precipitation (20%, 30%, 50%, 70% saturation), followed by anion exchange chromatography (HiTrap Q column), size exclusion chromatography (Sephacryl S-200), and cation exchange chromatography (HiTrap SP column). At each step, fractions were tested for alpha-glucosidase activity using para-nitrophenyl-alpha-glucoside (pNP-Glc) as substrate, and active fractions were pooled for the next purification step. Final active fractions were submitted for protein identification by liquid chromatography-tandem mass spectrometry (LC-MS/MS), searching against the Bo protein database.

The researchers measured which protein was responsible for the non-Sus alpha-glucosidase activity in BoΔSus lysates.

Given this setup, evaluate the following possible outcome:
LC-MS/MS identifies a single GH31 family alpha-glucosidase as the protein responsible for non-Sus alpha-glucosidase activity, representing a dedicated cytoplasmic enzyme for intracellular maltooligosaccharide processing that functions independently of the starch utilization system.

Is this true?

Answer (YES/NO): NO